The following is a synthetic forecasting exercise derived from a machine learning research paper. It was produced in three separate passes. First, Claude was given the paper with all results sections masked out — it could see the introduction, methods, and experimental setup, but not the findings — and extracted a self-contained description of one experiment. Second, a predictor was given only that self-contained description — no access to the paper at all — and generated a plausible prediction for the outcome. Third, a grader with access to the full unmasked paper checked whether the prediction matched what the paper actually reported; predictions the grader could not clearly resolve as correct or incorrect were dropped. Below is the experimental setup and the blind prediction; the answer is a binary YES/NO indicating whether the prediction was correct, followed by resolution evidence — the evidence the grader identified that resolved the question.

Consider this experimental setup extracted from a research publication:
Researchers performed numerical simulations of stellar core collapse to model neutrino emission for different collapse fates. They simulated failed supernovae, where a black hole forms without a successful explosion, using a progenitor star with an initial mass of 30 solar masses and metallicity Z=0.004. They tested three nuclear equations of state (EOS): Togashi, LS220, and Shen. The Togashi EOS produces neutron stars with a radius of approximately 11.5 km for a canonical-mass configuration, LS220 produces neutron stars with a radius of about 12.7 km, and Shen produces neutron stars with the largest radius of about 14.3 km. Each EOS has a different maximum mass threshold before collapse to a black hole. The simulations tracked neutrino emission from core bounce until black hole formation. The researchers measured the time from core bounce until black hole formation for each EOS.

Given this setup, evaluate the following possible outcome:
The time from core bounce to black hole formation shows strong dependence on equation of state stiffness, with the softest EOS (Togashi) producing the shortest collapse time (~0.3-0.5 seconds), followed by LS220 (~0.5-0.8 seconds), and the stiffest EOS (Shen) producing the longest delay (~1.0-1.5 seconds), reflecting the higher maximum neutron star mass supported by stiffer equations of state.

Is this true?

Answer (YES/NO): NO